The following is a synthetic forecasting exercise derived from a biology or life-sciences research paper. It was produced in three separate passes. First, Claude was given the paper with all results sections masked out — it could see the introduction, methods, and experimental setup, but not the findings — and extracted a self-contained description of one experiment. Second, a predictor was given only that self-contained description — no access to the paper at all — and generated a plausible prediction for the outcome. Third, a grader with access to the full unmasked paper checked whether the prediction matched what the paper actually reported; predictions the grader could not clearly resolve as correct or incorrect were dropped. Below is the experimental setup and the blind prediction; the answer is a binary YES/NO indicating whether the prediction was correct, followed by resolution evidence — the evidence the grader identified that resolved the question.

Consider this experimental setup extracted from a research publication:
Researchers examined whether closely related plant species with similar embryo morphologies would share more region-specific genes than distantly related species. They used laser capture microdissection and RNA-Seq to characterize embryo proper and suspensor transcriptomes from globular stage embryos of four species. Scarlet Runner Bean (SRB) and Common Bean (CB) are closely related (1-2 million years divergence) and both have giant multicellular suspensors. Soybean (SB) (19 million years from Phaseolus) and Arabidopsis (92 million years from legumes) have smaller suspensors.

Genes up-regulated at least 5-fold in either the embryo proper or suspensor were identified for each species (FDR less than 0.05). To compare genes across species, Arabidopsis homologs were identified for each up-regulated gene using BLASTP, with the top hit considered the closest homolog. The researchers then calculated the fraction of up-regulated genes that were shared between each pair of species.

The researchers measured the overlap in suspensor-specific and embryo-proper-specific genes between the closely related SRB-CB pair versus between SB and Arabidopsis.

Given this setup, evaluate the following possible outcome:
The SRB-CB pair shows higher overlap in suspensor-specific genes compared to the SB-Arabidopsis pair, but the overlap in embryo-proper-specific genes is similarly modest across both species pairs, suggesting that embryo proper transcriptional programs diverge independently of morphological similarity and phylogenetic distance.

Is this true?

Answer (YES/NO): NO